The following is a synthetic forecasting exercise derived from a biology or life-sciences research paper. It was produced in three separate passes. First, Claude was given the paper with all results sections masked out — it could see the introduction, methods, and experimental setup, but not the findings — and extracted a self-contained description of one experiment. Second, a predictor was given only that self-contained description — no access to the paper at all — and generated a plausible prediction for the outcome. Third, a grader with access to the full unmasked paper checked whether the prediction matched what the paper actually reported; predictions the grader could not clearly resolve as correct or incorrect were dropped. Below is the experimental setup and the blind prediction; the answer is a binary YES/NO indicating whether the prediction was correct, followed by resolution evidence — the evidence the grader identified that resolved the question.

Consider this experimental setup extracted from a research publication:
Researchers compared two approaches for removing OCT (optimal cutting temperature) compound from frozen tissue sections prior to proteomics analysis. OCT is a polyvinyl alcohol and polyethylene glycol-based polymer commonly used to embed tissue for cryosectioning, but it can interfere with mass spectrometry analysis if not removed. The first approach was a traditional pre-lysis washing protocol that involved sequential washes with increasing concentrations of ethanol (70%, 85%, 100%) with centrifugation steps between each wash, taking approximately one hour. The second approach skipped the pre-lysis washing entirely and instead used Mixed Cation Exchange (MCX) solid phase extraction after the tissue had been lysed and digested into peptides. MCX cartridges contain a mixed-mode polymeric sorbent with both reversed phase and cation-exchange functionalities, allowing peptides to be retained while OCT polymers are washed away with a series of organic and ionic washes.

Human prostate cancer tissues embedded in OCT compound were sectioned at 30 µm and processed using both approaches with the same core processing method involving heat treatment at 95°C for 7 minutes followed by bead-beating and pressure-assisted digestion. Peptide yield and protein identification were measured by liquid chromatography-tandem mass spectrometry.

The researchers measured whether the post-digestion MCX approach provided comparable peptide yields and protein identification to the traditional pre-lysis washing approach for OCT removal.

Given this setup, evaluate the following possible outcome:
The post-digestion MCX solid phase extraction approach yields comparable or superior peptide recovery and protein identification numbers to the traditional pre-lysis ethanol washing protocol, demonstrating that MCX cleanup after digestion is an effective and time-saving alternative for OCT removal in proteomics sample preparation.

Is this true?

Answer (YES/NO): YES